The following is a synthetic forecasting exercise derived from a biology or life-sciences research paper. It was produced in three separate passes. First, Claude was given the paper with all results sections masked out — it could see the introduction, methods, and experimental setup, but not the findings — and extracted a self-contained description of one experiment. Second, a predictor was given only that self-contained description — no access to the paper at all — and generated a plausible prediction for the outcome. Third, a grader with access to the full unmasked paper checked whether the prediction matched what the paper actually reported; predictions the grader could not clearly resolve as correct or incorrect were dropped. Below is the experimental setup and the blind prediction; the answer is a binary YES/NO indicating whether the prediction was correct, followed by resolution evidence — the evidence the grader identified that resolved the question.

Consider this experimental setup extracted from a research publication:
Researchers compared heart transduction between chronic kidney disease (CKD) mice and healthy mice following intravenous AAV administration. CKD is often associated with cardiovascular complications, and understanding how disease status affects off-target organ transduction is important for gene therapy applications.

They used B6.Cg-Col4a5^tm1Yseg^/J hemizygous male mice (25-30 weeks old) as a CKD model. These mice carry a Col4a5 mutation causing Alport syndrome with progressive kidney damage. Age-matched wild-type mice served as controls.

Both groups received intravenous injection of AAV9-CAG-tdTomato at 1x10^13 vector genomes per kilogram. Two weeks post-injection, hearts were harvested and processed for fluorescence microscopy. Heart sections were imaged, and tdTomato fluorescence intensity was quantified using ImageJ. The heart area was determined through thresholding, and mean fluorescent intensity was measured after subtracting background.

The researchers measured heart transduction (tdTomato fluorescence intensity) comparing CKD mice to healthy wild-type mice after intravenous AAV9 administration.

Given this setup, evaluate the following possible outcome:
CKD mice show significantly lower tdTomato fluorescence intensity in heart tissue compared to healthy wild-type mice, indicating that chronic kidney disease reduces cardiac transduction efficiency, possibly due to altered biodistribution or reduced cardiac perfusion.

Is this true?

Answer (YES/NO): NO